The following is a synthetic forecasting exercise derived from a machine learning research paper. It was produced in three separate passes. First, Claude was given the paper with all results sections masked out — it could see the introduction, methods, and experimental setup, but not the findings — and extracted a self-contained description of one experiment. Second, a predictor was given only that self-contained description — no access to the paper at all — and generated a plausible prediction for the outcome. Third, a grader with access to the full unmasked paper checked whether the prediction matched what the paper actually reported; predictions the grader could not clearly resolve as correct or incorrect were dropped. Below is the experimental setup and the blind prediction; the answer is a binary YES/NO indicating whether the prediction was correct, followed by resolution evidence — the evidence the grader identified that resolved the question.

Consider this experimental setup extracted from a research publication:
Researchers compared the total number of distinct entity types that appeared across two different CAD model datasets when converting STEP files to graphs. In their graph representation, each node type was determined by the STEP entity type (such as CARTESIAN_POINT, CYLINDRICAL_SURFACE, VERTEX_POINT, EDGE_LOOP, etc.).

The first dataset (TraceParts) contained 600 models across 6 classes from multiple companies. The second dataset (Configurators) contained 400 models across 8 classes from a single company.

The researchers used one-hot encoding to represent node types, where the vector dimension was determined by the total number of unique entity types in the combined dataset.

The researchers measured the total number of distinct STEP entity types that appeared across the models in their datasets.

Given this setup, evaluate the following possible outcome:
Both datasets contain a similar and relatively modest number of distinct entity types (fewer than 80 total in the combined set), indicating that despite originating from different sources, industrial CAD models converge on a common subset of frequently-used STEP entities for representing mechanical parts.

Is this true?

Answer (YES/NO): NO